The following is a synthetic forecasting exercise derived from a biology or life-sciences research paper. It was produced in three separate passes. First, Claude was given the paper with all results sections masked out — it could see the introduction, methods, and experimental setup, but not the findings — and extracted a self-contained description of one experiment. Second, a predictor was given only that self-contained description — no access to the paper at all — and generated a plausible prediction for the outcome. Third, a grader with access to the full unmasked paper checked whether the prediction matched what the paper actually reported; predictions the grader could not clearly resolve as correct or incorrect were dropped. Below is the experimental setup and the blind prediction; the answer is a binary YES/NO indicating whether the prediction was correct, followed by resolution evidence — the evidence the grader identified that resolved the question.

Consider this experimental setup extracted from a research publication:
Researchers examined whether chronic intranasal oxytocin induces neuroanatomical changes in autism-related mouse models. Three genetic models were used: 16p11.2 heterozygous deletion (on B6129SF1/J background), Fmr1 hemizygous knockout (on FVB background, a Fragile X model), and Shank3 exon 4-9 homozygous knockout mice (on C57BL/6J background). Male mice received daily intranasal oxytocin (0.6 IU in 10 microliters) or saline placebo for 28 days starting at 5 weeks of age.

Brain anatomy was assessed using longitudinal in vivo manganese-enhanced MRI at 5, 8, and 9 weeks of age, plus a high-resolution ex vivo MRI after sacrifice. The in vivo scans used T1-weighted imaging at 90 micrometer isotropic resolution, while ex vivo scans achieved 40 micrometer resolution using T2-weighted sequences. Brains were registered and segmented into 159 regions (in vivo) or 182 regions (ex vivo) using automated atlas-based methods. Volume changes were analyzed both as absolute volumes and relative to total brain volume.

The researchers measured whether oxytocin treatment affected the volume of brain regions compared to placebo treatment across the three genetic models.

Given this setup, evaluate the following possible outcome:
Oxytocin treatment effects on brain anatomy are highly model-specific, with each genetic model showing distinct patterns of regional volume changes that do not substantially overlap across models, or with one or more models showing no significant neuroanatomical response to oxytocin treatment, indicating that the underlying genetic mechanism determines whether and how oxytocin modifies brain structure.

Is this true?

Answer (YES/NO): NO